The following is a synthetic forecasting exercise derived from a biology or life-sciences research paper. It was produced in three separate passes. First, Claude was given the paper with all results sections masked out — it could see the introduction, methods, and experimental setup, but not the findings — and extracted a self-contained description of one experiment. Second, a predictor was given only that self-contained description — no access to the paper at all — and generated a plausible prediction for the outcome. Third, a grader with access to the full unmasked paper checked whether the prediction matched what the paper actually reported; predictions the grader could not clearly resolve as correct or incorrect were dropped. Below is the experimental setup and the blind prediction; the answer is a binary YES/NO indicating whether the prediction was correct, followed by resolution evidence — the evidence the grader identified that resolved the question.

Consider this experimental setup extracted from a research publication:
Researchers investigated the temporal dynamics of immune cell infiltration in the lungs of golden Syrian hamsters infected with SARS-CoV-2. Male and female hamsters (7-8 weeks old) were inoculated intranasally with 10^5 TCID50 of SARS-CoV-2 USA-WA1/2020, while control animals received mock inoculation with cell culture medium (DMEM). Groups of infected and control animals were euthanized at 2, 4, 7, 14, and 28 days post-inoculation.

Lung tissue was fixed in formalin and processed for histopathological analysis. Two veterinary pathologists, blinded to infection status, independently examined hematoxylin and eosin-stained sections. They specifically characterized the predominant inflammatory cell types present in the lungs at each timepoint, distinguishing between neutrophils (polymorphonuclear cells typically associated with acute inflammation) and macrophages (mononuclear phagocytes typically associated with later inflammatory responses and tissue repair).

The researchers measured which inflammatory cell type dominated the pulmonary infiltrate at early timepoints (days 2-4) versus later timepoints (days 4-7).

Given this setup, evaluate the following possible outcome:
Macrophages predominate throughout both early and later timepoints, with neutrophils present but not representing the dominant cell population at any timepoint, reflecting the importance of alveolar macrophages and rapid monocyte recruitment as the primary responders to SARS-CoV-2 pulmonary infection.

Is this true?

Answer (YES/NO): NO